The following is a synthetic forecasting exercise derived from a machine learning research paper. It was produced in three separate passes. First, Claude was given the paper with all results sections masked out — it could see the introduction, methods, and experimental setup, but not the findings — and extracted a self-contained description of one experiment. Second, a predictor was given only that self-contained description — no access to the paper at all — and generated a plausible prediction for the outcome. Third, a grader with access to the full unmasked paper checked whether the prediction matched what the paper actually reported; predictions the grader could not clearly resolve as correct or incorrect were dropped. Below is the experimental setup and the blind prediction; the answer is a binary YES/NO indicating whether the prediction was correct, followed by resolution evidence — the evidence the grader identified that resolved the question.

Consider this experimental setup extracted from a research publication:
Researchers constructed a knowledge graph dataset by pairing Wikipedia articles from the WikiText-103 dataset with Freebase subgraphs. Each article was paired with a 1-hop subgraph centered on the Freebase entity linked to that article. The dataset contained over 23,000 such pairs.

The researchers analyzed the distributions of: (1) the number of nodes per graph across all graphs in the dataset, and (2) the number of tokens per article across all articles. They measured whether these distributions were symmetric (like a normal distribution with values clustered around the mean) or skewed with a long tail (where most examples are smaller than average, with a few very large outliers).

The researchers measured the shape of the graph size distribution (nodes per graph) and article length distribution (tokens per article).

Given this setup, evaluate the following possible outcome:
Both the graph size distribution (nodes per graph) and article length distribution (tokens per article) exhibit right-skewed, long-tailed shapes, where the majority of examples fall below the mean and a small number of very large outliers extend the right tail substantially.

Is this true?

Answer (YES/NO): YES